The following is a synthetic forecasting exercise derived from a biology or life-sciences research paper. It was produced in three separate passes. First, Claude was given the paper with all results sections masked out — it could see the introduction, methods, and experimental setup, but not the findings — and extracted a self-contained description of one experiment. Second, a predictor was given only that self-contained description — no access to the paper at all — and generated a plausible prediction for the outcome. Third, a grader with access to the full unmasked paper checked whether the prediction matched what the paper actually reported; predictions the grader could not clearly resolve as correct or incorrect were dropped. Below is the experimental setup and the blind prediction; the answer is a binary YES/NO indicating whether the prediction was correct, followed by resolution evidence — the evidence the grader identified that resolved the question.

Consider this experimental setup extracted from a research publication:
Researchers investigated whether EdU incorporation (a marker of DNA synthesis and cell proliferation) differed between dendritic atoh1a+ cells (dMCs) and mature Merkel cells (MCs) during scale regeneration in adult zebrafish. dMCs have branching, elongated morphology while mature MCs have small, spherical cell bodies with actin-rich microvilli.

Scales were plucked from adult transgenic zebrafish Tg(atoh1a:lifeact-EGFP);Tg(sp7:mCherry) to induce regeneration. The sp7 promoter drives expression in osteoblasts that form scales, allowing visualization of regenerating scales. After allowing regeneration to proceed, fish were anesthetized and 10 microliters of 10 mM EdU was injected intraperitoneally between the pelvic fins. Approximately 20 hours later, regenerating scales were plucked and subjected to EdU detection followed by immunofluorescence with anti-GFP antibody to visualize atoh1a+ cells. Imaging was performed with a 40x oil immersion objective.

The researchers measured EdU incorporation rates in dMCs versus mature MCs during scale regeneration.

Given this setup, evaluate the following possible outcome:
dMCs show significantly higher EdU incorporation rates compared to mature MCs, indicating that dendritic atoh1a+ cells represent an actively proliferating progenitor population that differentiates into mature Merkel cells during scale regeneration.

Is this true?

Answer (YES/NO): YES